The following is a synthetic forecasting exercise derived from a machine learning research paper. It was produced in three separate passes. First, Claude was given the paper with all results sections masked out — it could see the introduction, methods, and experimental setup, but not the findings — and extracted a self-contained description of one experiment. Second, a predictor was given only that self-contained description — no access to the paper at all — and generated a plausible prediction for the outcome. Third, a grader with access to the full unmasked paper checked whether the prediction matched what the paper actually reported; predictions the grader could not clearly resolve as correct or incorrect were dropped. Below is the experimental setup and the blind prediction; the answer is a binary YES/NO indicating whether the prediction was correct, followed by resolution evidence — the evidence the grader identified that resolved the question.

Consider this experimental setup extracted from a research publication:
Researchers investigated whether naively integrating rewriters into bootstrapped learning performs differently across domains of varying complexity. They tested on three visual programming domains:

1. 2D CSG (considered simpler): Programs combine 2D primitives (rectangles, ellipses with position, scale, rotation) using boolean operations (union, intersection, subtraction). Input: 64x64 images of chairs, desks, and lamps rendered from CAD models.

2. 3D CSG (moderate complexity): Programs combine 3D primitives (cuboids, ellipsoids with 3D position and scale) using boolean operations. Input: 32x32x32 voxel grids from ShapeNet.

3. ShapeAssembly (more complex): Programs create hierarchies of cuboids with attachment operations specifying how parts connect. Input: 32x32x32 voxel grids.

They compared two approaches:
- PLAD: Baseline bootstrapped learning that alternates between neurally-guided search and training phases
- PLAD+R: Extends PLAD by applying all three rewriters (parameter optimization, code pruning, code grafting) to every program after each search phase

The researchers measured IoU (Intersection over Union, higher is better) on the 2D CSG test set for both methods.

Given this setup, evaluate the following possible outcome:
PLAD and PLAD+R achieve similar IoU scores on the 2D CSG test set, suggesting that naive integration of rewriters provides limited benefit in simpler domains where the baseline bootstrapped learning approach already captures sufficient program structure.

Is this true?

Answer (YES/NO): NO